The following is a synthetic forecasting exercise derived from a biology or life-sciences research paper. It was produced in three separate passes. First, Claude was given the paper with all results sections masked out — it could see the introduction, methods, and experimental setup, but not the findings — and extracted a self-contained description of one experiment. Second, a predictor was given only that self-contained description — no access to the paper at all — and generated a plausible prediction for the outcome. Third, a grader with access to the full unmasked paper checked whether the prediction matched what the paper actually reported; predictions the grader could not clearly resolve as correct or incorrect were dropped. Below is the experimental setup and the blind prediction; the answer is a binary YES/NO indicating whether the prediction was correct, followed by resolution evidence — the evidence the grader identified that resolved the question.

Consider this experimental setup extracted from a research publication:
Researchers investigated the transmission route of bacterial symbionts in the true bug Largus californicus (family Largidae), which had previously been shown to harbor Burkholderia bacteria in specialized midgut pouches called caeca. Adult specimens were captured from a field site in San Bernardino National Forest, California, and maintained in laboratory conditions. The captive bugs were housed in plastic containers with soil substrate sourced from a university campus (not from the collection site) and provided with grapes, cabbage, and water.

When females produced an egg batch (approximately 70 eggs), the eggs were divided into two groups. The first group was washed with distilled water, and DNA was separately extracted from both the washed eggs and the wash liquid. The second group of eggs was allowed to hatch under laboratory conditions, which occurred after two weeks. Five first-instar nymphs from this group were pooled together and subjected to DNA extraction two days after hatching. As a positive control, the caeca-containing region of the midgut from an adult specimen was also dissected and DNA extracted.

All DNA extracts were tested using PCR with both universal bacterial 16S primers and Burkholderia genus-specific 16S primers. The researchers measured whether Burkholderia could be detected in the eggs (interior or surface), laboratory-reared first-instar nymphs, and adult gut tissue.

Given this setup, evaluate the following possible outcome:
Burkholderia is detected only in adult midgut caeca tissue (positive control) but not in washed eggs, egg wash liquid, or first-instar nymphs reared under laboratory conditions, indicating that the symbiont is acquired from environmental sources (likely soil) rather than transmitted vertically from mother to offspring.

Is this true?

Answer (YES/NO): YES